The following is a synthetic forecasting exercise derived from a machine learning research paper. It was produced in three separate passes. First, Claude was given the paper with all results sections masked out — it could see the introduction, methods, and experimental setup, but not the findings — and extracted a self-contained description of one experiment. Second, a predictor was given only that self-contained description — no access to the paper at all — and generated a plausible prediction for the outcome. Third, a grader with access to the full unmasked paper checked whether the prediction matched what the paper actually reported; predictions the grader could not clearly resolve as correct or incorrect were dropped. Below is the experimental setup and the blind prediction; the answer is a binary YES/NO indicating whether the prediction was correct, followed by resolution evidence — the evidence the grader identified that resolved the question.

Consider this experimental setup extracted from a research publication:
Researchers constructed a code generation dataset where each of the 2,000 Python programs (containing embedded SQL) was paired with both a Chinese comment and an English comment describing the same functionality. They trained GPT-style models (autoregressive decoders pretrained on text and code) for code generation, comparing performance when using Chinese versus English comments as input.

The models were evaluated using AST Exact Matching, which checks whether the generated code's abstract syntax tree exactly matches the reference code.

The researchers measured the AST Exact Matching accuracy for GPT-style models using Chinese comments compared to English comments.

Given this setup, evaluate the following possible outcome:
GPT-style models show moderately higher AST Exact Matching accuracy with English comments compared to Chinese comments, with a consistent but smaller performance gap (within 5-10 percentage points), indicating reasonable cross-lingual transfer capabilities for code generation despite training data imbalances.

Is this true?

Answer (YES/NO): NO